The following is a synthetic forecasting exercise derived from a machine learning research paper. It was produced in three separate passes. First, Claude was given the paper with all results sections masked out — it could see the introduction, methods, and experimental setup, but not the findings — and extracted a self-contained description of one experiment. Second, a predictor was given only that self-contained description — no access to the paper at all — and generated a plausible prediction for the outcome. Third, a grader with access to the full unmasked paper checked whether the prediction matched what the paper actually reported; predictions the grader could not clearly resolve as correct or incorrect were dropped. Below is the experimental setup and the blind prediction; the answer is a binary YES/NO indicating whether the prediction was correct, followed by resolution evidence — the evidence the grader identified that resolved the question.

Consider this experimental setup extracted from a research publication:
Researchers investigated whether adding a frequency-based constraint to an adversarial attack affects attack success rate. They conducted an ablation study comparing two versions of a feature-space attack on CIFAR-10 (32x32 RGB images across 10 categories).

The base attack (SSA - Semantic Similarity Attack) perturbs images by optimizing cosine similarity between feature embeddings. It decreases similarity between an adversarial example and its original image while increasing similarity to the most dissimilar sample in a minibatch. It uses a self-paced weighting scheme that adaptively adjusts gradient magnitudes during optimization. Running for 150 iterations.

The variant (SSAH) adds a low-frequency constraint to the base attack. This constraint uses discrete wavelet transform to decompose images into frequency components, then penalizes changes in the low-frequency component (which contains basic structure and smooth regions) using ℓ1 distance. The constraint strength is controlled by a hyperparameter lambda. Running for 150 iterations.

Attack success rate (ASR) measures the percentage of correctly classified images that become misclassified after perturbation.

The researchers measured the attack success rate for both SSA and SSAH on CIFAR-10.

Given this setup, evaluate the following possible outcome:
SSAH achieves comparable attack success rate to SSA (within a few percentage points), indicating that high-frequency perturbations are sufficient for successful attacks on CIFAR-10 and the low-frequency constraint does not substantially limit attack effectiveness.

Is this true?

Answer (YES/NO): YES